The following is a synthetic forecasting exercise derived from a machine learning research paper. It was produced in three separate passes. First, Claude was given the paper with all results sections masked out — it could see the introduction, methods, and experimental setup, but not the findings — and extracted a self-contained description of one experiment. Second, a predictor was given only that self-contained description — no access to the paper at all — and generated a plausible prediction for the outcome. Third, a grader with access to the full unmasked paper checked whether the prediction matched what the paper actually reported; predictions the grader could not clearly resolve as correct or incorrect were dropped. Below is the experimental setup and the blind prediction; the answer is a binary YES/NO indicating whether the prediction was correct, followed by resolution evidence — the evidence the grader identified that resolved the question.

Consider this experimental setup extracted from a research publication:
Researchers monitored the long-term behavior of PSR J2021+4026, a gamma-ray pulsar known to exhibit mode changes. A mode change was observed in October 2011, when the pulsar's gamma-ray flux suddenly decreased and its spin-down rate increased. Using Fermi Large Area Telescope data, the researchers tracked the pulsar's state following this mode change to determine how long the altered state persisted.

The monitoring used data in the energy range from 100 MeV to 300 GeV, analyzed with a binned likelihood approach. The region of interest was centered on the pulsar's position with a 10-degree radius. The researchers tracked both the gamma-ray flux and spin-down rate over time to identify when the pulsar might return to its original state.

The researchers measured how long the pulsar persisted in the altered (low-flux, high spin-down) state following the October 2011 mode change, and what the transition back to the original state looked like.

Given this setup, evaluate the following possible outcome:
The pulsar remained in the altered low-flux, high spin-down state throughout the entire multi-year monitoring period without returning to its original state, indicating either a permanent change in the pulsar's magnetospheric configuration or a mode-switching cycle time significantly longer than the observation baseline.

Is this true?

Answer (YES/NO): NO